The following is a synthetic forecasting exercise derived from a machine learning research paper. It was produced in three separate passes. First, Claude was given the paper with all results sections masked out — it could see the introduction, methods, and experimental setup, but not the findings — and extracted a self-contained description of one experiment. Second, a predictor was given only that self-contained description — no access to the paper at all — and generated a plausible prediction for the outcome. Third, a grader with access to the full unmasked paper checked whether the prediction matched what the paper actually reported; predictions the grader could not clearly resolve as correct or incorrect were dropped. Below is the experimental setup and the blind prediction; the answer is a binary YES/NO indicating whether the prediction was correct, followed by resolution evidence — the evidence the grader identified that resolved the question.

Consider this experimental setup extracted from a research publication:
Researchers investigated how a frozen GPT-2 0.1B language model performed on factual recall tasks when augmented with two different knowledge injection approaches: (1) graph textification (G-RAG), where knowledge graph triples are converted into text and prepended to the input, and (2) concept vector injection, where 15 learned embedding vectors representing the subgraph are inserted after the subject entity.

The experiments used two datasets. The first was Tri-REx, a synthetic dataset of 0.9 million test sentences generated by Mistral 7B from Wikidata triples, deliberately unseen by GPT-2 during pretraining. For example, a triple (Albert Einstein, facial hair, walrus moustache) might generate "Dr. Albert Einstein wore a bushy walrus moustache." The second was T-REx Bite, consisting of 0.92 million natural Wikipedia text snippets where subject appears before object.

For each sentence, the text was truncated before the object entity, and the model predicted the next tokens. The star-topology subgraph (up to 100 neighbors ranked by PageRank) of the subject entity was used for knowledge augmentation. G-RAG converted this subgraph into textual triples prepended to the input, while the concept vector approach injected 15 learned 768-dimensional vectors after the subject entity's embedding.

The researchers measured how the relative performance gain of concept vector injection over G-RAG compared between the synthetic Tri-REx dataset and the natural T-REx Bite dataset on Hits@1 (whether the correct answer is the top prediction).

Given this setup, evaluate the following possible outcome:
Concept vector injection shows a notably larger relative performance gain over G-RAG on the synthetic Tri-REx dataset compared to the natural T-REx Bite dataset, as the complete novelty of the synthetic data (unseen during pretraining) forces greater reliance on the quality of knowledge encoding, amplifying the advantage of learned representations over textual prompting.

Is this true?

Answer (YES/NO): NO